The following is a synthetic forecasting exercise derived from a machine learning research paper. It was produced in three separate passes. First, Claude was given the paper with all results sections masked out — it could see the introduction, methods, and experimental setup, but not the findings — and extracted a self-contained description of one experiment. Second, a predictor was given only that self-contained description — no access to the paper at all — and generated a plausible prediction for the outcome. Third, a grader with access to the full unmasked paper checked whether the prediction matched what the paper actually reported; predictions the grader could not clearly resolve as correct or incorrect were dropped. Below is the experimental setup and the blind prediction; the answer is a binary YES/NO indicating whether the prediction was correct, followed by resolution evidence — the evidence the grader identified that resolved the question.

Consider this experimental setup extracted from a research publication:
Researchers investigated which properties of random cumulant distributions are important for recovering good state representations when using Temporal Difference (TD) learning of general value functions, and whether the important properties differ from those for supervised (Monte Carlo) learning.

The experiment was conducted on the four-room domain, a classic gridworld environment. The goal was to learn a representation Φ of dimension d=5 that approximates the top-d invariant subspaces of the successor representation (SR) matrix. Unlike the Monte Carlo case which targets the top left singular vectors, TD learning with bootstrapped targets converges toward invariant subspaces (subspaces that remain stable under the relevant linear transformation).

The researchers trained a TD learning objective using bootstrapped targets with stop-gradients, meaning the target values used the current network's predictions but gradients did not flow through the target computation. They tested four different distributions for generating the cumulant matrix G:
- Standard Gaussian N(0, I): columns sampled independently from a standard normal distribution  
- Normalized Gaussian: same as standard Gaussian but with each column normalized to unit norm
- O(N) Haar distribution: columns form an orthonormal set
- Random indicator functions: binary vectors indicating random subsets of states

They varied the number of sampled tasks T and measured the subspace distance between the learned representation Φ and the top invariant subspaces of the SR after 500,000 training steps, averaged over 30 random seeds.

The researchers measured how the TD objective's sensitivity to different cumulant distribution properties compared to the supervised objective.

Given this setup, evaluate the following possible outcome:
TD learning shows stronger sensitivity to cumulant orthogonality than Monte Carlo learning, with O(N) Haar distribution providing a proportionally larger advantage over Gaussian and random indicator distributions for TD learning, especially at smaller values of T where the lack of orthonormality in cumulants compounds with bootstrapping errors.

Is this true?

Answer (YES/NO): NO